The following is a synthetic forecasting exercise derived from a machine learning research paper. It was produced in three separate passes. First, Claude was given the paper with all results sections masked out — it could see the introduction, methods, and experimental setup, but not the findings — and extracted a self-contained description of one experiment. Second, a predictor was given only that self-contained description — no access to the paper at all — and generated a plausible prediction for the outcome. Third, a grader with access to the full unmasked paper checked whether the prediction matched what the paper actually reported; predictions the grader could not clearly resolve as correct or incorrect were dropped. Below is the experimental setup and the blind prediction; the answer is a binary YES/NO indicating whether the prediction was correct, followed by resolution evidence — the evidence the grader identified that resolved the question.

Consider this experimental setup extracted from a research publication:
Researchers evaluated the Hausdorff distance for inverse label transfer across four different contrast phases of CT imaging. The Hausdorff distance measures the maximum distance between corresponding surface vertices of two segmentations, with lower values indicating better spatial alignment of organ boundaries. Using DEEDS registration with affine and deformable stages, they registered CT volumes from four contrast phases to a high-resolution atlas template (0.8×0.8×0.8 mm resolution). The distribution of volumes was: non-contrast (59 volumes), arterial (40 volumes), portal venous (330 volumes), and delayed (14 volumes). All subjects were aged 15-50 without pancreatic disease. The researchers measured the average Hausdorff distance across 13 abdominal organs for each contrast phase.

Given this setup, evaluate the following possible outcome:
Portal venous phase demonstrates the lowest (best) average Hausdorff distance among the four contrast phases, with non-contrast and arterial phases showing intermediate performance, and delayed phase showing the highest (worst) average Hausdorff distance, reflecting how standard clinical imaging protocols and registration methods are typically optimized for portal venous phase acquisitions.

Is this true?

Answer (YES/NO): NO